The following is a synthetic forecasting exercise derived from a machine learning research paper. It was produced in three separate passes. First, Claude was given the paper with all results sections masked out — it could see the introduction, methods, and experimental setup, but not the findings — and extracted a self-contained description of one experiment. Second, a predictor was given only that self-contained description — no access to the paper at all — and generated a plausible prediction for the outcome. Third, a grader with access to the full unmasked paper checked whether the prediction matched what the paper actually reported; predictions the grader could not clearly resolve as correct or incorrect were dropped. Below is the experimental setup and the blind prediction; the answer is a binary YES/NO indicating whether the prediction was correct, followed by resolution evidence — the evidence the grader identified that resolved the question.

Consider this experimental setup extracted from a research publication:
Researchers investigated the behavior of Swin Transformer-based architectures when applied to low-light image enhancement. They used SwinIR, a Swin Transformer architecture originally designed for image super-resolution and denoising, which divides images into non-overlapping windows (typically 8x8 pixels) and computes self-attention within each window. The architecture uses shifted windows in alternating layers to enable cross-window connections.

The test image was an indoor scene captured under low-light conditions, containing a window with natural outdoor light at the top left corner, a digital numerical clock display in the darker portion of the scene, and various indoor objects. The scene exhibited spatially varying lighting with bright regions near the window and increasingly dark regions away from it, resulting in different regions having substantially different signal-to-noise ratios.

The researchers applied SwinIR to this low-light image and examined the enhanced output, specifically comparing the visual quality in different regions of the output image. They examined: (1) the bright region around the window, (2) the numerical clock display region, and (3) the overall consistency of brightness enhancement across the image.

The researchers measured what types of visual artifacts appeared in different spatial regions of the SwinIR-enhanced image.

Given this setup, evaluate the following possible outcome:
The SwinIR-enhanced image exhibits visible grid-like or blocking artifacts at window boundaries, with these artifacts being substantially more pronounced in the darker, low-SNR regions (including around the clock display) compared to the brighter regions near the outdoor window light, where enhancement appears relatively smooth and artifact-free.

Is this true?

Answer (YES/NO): NO